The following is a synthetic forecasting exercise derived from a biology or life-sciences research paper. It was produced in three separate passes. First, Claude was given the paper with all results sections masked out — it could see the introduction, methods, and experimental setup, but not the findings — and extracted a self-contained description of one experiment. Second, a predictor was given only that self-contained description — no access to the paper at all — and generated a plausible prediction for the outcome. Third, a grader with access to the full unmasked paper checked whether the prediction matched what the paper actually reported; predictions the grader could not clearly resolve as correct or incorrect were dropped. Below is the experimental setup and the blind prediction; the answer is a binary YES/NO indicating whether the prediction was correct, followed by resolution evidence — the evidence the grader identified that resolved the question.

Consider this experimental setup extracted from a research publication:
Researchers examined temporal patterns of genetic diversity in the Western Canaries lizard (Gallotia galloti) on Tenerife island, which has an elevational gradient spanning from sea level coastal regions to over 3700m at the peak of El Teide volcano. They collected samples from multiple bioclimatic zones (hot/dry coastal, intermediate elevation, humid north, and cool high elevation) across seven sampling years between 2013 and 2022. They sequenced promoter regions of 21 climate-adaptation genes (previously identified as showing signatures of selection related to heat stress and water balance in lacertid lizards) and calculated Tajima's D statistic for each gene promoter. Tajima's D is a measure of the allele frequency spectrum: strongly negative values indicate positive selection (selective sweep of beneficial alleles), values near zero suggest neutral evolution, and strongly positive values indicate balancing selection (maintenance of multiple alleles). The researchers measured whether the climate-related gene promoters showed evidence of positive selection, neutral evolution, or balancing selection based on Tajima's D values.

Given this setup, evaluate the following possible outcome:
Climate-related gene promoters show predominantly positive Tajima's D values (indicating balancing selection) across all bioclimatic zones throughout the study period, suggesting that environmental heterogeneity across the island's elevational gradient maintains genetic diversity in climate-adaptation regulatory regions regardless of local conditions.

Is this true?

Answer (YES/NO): NO